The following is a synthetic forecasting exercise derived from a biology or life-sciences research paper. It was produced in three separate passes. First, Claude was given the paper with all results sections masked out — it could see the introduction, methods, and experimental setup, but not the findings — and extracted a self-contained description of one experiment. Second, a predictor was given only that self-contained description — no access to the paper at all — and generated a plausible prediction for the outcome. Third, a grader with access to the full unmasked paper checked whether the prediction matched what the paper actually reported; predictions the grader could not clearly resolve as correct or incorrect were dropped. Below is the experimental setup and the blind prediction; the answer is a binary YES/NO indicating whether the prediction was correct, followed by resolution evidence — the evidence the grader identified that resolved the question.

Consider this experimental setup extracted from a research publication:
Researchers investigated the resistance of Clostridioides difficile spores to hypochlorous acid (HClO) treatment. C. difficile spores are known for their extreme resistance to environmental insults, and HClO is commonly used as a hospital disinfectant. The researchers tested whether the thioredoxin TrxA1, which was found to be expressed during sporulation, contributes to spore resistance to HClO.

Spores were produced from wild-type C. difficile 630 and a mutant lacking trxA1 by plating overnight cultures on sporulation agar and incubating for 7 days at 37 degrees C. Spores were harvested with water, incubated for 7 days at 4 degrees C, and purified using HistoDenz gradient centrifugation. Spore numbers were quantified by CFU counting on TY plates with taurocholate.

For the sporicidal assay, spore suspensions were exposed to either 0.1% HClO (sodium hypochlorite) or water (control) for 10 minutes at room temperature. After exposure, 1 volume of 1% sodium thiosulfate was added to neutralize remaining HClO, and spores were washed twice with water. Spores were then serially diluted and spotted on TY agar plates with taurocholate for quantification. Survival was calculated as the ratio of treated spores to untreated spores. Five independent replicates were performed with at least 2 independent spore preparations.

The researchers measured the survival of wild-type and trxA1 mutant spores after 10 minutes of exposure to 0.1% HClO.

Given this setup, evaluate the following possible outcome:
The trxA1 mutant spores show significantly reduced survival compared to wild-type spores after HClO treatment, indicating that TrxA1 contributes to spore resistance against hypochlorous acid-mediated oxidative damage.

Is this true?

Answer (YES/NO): YES